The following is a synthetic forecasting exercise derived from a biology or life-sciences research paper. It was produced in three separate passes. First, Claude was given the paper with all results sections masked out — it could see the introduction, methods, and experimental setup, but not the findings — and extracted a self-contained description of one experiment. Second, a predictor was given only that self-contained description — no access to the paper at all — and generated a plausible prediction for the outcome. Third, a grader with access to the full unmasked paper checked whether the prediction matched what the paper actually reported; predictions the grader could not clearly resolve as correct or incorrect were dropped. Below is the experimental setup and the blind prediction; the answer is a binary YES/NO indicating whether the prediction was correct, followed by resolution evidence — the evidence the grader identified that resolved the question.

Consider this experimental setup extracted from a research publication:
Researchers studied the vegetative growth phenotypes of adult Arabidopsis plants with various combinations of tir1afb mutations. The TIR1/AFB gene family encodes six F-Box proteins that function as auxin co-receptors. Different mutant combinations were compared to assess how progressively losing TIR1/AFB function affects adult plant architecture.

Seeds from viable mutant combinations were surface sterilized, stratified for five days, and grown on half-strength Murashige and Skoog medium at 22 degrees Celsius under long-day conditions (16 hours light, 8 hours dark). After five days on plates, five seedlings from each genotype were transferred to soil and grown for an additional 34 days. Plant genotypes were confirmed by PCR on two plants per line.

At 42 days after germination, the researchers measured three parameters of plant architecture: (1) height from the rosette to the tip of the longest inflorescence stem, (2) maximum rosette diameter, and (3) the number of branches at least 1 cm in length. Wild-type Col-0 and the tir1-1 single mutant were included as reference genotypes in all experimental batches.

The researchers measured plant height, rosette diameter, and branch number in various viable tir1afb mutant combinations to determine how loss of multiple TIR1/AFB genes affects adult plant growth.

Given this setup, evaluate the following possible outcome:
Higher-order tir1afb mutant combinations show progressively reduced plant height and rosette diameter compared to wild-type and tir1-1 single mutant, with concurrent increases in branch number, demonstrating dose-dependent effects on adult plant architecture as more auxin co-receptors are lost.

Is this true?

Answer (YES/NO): YES